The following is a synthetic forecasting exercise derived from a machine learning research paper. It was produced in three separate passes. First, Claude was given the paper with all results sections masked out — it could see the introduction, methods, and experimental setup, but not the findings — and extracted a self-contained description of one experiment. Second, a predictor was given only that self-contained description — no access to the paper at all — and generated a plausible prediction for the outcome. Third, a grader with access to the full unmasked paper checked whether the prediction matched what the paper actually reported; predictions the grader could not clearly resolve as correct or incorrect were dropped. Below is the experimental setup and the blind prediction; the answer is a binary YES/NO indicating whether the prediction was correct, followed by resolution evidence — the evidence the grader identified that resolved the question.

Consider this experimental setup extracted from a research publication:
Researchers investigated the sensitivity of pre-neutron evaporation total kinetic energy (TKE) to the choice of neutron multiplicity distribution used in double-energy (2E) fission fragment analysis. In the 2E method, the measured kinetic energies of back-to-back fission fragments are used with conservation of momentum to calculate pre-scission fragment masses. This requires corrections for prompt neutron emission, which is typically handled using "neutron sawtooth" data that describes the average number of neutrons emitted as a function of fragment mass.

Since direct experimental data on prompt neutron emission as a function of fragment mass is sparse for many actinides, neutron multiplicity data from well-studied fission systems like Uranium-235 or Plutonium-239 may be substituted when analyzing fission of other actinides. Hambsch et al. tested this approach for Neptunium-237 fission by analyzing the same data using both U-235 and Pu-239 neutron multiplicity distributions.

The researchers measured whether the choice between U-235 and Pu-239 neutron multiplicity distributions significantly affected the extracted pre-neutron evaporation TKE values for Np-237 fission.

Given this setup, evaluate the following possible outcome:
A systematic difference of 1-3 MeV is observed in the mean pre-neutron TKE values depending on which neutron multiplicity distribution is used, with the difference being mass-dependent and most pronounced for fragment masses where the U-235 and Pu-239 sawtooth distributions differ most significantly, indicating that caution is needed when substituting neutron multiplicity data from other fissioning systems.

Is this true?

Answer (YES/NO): NO